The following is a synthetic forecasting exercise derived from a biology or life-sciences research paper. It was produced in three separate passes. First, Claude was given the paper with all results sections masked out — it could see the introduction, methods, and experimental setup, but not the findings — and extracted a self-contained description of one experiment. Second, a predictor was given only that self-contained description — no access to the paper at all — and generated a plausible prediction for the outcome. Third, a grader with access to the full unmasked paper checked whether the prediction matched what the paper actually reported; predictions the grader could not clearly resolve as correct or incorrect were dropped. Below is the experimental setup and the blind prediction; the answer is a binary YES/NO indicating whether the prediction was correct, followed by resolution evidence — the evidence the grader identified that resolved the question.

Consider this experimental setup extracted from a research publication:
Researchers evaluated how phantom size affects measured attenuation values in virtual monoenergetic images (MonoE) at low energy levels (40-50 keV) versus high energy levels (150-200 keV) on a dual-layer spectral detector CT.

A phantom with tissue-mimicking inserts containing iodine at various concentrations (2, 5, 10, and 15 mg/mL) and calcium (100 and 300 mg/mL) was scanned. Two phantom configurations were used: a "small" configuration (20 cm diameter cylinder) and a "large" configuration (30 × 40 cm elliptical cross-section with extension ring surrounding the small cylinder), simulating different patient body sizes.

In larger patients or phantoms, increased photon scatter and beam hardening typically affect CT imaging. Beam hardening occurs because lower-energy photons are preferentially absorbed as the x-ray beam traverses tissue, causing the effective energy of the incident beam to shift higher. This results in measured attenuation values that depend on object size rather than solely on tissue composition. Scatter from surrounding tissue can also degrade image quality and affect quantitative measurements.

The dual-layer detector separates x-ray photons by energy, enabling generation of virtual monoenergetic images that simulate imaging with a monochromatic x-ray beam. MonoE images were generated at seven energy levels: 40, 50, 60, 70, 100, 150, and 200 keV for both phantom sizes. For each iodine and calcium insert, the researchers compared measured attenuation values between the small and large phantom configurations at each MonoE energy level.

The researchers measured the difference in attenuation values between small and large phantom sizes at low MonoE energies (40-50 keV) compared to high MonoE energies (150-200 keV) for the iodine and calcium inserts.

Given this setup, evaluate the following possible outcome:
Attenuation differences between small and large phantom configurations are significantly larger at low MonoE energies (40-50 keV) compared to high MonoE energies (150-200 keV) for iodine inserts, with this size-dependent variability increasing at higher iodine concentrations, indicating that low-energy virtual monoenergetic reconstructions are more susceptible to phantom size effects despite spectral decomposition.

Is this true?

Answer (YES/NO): NO